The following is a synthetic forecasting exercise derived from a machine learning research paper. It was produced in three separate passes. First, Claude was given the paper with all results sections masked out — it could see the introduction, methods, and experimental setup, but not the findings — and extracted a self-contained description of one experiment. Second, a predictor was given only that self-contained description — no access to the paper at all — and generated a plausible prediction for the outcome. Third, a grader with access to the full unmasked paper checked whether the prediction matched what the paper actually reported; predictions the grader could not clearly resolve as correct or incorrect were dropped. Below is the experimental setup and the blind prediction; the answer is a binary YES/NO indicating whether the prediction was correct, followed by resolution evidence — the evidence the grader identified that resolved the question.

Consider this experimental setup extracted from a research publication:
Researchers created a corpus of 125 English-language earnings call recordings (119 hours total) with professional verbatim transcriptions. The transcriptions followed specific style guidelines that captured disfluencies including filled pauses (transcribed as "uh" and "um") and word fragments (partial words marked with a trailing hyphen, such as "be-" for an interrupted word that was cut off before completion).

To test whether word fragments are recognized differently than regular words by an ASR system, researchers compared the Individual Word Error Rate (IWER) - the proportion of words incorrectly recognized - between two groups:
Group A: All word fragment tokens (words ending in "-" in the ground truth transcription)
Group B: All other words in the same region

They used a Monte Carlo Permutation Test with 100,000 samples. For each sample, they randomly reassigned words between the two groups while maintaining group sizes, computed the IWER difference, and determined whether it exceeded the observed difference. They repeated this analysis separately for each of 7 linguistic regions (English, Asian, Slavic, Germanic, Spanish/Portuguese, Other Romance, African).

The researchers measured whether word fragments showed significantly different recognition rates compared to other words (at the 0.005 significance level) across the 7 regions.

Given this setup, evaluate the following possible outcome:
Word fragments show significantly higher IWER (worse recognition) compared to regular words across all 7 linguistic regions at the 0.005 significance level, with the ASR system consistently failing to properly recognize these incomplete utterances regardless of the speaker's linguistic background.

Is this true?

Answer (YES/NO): NO